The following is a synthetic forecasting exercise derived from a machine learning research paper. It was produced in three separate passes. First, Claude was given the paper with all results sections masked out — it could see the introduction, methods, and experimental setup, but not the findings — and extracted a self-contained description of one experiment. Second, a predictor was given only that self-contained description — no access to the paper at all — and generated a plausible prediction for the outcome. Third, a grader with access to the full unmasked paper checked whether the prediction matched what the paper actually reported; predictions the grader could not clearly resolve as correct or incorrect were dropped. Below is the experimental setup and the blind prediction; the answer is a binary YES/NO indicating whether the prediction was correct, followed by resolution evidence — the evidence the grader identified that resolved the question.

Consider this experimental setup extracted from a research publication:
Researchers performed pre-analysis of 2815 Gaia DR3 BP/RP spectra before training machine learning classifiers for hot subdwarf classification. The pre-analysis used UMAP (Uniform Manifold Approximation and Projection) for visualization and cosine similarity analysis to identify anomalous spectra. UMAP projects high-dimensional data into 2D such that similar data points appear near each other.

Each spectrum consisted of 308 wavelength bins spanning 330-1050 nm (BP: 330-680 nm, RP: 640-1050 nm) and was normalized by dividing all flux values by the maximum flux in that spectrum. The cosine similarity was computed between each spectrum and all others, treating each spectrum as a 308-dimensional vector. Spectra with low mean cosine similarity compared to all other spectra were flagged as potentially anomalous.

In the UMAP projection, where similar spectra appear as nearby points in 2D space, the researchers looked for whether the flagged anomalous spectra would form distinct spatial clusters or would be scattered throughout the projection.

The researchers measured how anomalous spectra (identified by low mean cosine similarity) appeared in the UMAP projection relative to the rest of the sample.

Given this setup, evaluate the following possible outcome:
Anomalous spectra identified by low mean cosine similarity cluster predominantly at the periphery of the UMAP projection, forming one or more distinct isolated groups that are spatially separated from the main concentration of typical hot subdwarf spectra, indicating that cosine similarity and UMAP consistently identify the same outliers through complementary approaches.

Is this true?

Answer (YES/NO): YES